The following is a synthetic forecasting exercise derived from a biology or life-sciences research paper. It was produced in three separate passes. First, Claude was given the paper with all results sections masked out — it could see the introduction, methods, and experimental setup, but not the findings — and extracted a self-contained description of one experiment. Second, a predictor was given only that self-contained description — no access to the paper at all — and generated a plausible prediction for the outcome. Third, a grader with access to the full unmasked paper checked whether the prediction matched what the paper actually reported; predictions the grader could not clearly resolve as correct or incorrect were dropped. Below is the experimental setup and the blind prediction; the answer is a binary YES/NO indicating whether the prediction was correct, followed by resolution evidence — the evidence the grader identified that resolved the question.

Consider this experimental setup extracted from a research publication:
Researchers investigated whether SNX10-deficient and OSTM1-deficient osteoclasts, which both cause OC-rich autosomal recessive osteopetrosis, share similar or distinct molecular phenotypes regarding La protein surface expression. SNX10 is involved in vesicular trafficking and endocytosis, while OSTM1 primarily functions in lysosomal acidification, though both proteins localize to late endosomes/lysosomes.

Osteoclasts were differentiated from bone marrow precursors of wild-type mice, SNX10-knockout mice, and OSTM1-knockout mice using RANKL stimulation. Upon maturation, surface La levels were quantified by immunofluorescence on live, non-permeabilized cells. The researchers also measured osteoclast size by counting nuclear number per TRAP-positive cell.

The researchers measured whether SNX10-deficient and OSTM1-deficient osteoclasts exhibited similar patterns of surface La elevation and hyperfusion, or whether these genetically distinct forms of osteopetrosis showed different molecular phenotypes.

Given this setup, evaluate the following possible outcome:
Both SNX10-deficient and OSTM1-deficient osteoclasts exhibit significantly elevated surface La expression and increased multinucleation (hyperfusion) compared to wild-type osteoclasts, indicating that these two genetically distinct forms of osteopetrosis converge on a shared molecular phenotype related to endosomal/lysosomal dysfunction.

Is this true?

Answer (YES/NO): NO